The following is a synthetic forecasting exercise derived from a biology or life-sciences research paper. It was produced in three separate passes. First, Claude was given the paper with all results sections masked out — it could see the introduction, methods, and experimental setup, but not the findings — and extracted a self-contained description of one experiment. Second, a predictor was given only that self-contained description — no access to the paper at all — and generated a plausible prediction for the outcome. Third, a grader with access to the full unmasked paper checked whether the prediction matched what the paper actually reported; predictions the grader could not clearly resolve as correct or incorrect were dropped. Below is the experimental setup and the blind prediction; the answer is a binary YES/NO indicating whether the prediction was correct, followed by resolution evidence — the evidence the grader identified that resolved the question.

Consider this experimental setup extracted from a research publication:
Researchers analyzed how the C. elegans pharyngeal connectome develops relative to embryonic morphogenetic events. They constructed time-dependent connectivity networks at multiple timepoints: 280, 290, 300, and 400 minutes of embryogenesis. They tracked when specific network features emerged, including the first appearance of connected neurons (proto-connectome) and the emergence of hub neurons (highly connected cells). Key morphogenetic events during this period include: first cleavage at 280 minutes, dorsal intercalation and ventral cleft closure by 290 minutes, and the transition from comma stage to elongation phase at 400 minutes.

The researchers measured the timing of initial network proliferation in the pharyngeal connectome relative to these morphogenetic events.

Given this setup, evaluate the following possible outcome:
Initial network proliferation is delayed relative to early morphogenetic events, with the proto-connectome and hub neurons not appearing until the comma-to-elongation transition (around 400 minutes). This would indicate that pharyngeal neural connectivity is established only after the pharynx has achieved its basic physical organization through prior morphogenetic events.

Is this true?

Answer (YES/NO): NO